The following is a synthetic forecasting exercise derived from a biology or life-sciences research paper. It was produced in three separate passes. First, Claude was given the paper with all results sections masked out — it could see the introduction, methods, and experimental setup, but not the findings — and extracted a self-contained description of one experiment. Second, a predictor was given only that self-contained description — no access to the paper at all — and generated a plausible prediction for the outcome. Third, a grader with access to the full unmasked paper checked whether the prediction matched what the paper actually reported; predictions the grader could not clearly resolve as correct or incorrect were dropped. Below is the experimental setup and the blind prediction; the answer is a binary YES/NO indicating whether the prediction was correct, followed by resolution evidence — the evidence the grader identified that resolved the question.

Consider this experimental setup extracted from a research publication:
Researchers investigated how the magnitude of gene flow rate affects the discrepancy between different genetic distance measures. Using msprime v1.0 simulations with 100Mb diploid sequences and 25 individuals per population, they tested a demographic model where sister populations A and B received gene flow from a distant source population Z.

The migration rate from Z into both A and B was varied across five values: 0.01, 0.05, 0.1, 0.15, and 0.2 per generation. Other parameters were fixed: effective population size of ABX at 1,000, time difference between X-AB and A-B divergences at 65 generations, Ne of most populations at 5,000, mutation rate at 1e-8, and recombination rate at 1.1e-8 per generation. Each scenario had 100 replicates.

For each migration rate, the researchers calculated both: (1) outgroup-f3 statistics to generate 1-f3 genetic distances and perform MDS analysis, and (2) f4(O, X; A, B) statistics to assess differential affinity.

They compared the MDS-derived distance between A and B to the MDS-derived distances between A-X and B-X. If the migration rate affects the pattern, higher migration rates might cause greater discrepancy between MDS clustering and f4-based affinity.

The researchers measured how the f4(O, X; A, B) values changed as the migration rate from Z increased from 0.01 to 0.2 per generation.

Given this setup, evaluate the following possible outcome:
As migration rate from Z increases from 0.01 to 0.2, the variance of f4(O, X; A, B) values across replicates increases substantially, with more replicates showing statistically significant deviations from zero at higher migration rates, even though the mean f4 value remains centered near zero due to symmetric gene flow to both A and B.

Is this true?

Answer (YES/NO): NO